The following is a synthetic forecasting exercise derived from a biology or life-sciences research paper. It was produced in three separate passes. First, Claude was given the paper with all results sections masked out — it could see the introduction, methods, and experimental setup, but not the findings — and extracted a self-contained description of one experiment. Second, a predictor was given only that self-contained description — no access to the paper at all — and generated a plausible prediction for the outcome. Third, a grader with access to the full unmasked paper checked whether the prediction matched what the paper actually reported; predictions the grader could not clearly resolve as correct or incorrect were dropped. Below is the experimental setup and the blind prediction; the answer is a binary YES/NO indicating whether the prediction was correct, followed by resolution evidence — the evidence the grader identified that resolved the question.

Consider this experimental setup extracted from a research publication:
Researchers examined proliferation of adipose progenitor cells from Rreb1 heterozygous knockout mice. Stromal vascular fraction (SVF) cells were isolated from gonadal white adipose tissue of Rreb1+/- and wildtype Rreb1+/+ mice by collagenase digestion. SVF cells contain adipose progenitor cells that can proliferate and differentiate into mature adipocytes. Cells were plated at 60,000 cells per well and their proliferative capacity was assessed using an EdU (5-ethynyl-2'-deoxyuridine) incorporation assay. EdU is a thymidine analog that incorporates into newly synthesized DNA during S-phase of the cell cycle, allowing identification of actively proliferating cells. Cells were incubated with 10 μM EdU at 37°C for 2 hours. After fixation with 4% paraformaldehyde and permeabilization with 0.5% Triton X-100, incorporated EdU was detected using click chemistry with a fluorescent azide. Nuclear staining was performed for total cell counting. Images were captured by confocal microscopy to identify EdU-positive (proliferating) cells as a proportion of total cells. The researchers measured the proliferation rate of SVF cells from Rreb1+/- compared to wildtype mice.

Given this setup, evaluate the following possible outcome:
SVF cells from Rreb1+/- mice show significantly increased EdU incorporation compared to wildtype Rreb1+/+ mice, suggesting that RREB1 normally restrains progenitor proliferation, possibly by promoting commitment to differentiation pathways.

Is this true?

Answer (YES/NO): YES